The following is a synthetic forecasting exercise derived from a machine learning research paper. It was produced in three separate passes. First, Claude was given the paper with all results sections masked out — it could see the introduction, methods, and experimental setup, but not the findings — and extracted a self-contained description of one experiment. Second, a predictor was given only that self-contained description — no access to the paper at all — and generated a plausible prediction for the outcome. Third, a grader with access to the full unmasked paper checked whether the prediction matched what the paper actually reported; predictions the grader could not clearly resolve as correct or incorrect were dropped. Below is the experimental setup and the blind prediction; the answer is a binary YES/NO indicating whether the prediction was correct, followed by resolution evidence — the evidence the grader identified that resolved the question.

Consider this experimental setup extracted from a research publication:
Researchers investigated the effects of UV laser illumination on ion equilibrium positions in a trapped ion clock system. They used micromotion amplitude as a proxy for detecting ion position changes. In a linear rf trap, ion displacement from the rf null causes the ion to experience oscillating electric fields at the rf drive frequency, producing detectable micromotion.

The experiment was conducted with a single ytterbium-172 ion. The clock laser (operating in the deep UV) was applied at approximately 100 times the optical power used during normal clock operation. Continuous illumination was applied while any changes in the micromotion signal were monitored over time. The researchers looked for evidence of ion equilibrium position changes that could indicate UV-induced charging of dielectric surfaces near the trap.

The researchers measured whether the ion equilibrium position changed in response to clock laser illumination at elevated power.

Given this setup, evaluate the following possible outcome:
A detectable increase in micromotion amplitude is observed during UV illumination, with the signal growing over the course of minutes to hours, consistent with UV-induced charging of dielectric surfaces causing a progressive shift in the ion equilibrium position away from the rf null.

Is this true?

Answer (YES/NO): YES